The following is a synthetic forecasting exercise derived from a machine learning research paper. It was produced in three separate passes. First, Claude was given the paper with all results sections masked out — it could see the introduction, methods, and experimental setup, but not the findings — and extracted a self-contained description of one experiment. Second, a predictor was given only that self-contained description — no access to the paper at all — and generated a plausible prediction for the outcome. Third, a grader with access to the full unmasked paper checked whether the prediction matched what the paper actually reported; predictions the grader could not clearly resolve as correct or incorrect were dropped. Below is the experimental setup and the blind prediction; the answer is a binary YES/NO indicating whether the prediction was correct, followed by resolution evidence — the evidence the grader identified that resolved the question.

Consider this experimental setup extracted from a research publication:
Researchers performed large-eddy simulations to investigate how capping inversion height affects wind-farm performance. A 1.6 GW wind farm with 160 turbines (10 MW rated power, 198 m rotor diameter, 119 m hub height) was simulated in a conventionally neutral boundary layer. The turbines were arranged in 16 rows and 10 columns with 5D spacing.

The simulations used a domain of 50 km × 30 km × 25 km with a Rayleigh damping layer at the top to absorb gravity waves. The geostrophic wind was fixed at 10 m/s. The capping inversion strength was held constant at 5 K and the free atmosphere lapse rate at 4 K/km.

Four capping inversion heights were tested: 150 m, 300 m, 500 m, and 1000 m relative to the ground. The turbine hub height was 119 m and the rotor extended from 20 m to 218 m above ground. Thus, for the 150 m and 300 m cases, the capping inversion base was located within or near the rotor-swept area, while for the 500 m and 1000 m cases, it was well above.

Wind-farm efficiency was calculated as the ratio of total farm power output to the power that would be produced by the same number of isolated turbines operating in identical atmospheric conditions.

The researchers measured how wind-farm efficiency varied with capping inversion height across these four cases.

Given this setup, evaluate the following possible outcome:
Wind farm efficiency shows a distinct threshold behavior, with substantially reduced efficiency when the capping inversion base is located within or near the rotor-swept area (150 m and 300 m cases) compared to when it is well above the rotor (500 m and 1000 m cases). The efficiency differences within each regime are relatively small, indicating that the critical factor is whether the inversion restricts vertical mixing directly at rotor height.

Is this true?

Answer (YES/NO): NO